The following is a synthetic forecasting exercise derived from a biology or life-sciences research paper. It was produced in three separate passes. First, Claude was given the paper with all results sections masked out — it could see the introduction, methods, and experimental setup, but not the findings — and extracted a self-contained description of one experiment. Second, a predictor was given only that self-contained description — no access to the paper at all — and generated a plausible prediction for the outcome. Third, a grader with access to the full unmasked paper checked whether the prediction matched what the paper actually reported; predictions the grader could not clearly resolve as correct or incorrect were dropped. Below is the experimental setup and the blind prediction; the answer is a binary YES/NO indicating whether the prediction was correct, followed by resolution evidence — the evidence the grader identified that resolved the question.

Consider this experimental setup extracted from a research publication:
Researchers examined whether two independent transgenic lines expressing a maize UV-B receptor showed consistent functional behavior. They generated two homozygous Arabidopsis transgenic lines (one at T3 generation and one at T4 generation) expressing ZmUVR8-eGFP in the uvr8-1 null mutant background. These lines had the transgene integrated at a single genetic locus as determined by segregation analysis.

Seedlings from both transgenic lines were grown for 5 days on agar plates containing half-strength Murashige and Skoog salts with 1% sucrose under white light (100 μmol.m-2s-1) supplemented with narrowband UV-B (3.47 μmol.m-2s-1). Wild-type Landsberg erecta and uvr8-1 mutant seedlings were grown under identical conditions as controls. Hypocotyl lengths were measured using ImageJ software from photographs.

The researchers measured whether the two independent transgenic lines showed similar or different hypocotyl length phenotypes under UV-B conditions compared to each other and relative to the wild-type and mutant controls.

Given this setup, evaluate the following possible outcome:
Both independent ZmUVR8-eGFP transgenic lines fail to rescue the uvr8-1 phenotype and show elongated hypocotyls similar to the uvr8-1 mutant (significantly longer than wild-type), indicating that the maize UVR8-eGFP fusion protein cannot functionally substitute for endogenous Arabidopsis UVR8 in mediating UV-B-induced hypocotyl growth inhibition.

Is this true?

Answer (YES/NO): NO